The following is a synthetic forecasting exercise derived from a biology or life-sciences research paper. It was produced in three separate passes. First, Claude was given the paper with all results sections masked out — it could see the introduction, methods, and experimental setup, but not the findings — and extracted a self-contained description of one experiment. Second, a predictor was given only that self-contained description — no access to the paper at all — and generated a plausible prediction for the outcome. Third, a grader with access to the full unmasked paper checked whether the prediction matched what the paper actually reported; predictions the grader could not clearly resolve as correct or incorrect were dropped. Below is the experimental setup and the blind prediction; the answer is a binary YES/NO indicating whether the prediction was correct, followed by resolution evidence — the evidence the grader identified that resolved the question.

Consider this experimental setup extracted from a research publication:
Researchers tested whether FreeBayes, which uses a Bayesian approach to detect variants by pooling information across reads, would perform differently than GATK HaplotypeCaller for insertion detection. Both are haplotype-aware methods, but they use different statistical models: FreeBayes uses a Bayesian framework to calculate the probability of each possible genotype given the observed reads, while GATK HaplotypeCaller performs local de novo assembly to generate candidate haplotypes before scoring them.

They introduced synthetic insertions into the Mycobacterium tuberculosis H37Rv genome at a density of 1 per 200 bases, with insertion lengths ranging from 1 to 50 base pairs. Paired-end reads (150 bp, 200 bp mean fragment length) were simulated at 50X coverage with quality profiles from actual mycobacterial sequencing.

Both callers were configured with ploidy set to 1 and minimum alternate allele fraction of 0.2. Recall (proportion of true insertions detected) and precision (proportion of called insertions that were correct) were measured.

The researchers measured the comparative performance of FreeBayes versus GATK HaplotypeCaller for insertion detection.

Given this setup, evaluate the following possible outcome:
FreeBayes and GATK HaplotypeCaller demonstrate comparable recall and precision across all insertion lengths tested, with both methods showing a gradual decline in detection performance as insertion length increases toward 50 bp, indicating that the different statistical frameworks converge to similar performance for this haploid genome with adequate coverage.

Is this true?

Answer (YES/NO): NO